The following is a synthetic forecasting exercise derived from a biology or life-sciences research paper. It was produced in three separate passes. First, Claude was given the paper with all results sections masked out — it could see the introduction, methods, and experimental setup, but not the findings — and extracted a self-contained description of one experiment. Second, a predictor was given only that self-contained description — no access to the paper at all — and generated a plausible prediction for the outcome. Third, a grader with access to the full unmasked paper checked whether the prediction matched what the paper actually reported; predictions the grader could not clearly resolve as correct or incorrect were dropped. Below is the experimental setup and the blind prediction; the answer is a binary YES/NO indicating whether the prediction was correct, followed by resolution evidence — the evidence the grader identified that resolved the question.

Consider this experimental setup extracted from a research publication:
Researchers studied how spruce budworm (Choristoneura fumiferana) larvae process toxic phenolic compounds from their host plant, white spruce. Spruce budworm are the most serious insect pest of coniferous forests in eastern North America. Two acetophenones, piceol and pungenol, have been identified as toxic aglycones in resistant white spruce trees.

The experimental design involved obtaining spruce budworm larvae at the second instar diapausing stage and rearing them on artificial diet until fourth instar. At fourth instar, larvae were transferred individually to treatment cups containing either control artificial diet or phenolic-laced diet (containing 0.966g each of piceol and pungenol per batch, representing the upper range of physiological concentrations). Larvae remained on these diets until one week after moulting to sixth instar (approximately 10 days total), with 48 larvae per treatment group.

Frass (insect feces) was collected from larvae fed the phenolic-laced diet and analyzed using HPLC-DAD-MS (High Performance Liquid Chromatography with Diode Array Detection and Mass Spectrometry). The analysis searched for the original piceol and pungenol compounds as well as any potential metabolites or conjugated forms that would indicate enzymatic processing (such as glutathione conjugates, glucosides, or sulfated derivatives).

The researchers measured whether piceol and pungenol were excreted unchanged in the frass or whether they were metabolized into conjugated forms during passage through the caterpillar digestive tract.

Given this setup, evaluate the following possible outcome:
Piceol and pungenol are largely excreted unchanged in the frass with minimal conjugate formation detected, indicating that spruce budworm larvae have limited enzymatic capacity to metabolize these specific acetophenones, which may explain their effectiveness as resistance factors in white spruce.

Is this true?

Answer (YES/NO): NO